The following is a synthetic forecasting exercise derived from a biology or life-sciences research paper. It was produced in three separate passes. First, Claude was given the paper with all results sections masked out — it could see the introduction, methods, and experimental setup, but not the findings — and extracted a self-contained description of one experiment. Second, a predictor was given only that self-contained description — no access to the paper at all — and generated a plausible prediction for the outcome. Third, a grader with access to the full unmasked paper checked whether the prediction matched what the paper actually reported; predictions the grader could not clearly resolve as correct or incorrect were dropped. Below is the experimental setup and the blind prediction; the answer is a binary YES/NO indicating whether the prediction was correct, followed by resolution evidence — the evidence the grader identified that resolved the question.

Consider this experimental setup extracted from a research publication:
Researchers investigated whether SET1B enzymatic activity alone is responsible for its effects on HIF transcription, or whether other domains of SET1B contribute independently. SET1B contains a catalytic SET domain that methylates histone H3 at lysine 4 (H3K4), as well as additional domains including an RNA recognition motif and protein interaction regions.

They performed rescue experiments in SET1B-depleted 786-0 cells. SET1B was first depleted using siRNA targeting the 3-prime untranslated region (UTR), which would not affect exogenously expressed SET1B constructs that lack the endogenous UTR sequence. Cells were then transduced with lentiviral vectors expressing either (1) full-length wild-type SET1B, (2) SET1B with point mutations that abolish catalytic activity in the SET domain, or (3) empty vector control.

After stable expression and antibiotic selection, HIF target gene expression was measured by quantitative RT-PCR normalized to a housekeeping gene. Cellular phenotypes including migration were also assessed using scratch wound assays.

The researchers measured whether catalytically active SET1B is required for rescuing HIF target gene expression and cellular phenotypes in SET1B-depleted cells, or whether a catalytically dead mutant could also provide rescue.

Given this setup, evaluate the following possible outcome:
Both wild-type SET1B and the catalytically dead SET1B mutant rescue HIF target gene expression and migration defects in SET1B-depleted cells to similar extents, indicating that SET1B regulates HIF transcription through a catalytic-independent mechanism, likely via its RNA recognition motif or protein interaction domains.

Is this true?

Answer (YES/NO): NO